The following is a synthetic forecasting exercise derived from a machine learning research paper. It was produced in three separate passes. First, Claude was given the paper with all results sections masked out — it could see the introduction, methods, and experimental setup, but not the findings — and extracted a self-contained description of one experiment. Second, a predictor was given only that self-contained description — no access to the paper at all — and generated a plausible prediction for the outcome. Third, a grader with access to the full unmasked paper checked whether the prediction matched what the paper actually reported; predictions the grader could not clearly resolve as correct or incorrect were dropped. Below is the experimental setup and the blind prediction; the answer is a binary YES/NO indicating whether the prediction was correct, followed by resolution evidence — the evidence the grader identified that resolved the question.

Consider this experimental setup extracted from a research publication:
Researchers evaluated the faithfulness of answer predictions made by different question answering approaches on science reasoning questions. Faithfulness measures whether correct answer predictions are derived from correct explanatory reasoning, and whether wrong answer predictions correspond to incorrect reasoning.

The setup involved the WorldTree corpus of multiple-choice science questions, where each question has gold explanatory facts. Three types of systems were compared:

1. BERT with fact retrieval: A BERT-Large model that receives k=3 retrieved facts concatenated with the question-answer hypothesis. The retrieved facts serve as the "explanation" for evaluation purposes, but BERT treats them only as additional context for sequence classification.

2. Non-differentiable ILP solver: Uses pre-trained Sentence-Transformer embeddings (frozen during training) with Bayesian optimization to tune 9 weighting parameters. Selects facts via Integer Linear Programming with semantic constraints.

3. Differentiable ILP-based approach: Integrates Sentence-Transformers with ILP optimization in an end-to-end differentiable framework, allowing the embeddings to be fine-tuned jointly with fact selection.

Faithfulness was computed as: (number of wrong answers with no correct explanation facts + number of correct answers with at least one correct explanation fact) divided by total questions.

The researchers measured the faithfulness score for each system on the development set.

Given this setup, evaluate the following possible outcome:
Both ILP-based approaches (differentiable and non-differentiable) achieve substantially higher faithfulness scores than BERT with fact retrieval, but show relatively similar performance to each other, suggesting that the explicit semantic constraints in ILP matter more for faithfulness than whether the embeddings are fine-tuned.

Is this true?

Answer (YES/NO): NO